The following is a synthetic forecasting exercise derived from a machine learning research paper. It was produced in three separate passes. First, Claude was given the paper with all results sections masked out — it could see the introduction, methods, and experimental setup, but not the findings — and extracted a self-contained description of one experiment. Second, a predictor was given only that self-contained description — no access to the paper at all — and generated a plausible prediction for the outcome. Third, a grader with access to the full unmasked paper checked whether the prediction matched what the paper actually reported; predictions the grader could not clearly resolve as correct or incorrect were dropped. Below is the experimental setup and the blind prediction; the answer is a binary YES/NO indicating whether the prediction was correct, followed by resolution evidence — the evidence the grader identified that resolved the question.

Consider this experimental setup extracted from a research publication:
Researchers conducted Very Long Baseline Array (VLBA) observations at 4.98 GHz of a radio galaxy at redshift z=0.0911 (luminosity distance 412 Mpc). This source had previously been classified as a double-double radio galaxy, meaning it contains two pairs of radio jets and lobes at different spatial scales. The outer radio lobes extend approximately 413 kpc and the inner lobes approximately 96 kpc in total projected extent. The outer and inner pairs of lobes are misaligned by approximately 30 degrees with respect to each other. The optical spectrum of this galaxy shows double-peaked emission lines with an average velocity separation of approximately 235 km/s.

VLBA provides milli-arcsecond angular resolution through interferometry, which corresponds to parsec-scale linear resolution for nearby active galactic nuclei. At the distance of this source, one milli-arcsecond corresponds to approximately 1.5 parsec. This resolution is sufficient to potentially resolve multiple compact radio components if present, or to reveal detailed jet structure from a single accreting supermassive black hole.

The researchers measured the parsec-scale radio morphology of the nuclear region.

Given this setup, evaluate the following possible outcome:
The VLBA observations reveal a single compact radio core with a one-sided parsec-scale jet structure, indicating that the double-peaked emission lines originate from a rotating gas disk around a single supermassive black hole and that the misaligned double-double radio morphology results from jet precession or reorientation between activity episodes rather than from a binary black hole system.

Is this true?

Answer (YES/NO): NO